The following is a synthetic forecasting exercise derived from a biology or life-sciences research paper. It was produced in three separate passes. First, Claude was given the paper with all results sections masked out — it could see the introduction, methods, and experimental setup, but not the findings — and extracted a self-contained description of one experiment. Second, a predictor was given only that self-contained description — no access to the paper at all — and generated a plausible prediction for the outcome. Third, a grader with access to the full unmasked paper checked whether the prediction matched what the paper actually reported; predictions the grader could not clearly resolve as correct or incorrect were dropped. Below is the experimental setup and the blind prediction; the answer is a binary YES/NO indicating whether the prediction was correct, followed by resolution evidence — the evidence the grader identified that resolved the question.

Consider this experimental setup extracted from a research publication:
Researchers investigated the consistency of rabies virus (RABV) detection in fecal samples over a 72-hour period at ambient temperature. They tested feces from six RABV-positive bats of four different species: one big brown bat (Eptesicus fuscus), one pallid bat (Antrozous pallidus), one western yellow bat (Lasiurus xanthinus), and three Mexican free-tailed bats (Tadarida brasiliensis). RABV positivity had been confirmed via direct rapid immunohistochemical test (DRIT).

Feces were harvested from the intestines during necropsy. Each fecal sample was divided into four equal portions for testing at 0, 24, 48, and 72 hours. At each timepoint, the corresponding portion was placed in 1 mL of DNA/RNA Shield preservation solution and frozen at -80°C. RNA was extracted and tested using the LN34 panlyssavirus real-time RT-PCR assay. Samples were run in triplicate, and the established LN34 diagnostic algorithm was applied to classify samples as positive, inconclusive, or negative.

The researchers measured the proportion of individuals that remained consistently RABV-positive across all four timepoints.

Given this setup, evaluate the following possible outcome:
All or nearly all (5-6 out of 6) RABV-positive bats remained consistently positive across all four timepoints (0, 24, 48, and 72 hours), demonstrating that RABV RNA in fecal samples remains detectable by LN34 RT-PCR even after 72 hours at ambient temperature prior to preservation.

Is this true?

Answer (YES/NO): NO